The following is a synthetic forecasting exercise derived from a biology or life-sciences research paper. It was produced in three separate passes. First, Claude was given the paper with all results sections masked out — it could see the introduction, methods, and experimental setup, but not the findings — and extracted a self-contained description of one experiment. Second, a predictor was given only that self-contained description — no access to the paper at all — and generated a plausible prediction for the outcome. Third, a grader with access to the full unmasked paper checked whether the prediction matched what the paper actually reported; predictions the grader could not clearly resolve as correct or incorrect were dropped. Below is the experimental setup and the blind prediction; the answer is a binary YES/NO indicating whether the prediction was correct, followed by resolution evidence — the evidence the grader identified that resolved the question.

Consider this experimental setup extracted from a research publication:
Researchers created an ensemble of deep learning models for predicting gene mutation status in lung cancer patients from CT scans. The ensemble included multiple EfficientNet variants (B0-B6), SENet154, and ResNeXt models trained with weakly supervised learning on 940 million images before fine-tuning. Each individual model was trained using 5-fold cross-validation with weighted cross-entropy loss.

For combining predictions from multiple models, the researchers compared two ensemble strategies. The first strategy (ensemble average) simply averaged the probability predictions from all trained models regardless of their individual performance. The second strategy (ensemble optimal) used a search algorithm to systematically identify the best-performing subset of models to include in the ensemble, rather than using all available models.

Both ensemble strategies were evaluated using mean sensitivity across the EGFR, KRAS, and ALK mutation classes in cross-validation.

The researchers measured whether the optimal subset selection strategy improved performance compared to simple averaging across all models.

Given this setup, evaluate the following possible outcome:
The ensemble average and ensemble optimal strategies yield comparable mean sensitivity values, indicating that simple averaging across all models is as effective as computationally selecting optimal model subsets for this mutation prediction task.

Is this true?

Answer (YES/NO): NO